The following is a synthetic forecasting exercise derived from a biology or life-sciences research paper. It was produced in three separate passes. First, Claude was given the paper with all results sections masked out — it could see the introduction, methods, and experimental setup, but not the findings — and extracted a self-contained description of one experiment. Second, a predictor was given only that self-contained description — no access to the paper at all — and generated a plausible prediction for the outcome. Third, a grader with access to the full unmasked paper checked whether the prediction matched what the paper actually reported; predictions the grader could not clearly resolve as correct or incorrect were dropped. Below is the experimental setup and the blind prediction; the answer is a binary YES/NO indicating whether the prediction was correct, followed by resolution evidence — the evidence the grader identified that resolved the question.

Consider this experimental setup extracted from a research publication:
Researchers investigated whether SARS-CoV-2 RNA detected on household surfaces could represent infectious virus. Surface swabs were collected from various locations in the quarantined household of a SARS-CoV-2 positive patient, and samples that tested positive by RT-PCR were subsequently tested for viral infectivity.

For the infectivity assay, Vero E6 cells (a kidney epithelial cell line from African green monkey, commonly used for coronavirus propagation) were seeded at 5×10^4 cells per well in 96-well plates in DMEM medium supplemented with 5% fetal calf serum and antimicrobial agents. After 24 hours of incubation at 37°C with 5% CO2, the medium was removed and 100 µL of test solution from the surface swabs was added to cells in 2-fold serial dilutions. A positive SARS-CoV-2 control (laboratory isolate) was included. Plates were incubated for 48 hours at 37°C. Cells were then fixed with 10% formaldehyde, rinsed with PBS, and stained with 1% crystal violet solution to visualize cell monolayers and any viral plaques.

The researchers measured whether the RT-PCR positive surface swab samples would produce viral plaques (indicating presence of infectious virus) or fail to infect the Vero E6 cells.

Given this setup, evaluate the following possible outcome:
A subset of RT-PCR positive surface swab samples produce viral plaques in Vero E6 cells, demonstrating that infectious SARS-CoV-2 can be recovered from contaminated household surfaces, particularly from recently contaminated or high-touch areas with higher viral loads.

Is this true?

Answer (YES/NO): NO